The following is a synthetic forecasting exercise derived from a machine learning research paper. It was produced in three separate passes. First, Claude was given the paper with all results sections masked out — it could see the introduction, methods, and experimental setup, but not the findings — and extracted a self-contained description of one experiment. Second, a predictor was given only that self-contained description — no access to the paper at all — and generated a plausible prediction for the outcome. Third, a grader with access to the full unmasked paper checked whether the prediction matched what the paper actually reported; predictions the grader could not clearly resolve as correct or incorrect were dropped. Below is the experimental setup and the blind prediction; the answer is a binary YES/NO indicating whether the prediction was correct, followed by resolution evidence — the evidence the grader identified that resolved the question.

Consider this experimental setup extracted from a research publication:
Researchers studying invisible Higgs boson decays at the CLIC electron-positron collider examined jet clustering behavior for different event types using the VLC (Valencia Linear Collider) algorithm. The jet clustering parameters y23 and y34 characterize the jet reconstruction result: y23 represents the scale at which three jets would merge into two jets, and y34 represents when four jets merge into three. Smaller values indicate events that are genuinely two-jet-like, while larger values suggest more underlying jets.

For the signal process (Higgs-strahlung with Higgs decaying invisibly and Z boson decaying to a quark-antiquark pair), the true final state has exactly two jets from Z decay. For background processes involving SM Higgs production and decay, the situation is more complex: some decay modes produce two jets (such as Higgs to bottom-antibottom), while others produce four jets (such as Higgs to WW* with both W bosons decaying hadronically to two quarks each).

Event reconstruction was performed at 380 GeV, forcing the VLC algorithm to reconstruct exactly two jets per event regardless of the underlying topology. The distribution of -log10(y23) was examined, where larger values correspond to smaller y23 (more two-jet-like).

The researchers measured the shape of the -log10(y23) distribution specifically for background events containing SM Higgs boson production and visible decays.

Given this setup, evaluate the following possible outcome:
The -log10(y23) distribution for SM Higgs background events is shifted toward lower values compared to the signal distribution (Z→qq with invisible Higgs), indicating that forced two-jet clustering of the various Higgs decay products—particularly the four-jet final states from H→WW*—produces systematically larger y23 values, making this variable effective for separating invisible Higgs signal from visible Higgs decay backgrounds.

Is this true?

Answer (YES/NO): NO